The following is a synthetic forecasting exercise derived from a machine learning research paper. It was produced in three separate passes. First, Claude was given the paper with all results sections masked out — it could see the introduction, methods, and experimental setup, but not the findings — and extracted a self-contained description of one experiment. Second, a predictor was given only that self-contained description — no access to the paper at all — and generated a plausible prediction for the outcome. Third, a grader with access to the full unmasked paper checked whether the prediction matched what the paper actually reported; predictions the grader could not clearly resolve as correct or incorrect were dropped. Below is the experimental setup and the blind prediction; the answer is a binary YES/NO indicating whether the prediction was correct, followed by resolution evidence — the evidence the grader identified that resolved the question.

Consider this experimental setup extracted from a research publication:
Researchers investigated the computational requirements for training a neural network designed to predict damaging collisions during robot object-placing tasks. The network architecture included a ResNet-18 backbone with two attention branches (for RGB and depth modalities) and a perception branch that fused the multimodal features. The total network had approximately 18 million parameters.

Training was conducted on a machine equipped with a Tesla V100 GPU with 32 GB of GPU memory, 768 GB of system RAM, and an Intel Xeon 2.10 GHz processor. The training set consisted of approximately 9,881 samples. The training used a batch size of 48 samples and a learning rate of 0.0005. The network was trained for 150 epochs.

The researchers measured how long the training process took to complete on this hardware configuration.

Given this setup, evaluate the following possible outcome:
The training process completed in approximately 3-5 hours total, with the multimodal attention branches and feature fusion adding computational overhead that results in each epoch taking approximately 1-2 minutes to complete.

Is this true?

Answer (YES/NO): NO